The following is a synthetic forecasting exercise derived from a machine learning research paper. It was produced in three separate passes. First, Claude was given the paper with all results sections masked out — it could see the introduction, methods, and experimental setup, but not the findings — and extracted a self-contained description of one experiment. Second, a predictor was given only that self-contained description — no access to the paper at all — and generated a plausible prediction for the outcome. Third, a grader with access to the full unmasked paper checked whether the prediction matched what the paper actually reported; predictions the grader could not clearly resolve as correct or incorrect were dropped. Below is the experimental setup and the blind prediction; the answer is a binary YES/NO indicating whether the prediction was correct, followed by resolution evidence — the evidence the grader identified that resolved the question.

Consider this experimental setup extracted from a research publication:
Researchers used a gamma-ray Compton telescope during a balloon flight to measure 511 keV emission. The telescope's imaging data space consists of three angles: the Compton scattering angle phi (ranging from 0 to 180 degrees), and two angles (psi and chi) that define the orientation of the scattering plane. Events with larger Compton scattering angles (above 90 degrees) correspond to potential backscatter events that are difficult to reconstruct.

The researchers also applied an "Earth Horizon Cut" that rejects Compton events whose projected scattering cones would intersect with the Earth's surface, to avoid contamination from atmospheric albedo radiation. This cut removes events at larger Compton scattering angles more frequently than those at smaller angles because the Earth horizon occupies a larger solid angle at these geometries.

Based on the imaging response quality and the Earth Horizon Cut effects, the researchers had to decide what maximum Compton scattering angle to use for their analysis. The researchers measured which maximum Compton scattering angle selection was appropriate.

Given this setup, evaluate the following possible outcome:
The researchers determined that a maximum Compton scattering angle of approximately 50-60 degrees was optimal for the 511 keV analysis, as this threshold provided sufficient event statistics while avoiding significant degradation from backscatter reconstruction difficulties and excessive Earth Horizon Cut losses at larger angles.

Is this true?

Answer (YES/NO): YES